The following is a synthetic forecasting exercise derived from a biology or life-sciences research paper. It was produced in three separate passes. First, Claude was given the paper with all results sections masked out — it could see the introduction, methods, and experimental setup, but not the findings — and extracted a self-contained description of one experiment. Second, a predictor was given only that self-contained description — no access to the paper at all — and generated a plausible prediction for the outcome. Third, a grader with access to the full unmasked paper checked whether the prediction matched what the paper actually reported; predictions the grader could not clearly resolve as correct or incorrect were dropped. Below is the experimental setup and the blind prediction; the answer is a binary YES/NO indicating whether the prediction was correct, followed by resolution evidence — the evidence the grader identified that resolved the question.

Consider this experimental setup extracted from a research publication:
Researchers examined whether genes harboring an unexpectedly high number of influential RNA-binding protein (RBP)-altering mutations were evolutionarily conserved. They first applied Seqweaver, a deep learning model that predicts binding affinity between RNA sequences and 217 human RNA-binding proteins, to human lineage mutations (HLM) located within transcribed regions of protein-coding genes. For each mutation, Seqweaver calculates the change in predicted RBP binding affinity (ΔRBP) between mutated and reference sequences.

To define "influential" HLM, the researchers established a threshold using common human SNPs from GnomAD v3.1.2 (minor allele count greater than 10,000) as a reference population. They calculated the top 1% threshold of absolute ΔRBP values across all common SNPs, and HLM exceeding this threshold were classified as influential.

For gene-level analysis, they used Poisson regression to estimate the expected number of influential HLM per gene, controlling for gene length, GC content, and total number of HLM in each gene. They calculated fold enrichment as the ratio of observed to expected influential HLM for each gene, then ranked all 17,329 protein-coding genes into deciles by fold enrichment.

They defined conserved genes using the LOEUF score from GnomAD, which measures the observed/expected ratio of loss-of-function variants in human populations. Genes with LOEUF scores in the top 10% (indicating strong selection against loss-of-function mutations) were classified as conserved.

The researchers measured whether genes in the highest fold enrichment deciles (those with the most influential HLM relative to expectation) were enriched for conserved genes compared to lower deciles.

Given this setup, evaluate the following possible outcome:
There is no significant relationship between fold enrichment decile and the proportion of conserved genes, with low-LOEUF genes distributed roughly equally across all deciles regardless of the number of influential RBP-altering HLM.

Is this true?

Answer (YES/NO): NO